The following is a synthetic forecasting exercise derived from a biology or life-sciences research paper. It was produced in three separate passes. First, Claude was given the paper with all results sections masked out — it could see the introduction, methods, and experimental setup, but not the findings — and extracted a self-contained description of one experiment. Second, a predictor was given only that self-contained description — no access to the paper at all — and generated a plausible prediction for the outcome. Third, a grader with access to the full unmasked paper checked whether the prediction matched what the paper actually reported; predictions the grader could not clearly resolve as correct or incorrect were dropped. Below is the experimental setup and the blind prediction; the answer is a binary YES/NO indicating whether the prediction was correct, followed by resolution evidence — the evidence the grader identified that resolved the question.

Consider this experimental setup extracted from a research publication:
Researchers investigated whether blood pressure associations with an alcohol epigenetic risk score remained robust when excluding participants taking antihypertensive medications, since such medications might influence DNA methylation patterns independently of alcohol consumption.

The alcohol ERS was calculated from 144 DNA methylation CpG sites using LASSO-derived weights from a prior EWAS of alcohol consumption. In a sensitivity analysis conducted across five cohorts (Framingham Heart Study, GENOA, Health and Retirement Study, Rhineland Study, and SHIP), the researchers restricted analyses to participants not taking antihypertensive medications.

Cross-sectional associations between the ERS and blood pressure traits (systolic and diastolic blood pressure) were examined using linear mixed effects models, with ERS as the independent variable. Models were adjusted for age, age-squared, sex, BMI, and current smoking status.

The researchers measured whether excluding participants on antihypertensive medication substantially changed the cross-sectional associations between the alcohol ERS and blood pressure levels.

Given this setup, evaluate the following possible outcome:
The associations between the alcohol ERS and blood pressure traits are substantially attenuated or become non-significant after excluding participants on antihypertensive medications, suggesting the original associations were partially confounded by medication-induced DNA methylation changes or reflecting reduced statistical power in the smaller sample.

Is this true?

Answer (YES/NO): NO